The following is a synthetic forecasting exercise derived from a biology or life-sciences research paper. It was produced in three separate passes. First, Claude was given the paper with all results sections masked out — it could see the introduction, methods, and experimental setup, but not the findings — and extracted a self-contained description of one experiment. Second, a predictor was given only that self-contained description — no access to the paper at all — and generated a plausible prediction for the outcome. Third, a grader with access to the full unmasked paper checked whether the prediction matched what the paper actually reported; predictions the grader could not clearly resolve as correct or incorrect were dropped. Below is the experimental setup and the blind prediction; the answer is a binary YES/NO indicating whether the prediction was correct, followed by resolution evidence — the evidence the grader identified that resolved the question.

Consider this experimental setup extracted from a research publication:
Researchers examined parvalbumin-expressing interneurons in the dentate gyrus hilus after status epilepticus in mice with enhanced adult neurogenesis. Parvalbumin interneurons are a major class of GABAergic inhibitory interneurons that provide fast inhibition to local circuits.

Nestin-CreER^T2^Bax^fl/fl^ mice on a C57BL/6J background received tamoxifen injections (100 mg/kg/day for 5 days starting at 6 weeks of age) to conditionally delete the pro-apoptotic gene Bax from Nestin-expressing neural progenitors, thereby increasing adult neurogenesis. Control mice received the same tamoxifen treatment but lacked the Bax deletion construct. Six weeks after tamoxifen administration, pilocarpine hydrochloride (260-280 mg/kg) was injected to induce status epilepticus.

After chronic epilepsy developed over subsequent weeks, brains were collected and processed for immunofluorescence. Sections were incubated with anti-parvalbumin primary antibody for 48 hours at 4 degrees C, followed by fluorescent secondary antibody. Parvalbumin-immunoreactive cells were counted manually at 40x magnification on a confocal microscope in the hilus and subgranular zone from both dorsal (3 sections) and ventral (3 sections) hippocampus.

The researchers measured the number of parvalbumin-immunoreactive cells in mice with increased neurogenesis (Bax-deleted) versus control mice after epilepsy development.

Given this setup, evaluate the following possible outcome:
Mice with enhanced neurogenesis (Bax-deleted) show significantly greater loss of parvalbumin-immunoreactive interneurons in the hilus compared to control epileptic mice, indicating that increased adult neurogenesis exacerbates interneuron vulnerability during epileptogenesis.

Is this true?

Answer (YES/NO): NO